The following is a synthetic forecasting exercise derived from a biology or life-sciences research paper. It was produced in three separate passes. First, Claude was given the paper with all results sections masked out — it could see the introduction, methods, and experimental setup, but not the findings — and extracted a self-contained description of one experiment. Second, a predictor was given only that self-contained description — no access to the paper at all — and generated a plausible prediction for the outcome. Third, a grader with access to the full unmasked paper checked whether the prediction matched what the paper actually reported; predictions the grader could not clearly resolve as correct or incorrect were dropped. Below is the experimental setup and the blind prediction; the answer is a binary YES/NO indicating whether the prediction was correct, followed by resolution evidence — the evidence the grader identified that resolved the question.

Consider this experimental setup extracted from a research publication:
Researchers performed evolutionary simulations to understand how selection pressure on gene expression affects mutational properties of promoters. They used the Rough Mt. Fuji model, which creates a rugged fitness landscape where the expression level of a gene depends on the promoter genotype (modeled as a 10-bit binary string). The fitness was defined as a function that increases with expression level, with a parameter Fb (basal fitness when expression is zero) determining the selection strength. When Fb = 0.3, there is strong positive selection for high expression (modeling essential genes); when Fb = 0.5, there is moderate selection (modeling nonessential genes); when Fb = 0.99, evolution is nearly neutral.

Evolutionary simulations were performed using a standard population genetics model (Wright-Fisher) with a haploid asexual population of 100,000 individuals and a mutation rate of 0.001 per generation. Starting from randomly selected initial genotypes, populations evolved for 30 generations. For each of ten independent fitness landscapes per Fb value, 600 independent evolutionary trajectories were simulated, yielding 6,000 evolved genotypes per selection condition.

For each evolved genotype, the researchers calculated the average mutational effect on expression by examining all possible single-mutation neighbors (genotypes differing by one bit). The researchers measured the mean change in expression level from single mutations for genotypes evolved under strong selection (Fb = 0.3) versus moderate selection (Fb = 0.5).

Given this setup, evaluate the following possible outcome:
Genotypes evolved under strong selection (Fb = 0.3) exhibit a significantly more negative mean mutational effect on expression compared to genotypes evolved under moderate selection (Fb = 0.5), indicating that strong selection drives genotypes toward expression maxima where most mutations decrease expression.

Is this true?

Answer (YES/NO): YES